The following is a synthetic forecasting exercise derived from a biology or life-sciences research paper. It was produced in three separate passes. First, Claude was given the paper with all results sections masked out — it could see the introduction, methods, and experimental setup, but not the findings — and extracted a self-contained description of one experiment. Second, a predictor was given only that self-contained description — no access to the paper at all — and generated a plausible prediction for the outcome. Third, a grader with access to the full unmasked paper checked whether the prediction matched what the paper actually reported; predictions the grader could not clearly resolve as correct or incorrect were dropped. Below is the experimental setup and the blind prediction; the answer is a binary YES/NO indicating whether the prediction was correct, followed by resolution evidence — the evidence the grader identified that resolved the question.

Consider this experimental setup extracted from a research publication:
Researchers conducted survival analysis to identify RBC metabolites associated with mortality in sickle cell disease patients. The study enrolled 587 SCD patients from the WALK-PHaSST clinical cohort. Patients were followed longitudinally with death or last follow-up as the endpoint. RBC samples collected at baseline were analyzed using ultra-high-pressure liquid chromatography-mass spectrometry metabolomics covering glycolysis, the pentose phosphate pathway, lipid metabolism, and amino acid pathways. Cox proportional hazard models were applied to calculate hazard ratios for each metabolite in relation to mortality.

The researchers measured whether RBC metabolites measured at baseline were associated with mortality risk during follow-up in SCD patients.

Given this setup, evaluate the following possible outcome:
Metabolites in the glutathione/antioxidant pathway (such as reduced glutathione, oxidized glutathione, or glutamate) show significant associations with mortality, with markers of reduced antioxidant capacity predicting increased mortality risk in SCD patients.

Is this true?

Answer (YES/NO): NO